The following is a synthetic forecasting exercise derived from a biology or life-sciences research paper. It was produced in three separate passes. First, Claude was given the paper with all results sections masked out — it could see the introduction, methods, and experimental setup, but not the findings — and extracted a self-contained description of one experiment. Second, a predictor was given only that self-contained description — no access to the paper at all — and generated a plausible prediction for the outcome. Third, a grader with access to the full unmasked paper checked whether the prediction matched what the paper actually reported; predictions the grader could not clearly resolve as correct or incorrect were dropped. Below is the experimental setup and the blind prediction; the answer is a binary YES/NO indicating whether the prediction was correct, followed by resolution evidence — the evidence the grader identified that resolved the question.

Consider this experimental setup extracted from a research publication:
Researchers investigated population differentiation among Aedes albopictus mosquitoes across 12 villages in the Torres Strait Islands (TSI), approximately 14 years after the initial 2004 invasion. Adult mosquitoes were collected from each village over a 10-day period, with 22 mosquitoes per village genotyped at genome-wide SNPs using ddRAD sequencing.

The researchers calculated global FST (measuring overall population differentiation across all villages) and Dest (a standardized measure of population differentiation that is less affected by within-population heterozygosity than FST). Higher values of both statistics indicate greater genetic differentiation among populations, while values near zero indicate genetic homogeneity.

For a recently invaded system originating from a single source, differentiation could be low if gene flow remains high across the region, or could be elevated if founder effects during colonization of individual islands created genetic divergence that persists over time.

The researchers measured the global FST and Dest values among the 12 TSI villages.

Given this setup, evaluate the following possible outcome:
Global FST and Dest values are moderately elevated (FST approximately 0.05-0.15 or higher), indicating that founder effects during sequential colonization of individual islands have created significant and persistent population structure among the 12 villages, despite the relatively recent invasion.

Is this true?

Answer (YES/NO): NO